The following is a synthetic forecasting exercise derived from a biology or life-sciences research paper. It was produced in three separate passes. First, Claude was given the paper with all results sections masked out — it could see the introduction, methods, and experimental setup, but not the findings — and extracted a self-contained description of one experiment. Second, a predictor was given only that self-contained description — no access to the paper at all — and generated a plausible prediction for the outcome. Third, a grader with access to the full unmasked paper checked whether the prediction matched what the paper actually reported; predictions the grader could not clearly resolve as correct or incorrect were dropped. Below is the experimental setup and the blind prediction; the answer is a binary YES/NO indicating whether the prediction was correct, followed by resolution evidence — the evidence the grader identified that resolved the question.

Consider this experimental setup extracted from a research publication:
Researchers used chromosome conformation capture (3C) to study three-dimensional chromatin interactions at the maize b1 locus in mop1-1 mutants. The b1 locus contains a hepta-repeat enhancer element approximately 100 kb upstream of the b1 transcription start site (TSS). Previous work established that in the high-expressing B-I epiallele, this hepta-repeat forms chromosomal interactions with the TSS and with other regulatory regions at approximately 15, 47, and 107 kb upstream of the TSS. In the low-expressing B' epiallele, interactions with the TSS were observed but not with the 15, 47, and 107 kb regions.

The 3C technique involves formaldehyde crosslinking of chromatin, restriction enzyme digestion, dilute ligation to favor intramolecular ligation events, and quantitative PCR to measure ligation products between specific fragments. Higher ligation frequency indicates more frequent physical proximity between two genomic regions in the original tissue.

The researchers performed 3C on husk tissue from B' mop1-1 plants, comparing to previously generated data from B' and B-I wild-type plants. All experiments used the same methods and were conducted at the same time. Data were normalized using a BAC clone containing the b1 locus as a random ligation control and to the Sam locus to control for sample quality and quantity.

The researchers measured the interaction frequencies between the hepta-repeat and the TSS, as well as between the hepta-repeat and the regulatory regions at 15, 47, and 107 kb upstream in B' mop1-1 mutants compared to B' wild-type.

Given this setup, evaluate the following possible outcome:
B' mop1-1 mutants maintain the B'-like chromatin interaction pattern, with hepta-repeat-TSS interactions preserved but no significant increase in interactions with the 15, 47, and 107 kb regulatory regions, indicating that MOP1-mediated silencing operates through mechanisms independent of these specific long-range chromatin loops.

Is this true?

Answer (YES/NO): NO